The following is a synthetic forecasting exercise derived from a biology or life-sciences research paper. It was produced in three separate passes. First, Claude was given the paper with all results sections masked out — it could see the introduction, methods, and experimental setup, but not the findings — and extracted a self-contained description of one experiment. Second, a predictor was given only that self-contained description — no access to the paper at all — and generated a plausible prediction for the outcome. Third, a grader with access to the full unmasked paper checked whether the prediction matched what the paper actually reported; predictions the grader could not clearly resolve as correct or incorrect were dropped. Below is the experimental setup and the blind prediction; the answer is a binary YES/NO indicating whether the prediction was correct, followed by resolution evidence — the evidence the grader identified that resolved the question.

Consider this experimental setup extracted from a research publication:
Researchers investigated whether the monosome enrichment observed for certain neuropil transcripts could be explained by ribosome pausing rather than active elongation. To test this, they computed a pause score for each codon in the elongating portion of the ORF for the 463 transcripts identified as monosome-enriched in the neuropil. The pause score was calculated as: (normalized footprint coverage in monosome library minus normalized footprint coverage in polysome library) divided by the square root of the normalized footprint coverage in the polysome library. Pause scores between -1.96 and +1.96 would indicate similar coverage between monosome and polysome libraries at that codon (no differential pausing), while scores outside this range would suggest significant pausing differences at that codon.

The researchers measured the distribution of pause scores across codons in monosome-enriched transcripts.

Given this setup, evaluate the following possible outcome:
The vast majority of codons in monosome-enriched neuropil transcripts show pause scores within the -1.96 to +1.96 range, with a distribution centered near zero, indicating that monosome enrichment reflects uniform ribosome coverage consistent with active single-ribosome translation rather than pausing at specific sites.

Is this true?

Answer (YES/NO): YES